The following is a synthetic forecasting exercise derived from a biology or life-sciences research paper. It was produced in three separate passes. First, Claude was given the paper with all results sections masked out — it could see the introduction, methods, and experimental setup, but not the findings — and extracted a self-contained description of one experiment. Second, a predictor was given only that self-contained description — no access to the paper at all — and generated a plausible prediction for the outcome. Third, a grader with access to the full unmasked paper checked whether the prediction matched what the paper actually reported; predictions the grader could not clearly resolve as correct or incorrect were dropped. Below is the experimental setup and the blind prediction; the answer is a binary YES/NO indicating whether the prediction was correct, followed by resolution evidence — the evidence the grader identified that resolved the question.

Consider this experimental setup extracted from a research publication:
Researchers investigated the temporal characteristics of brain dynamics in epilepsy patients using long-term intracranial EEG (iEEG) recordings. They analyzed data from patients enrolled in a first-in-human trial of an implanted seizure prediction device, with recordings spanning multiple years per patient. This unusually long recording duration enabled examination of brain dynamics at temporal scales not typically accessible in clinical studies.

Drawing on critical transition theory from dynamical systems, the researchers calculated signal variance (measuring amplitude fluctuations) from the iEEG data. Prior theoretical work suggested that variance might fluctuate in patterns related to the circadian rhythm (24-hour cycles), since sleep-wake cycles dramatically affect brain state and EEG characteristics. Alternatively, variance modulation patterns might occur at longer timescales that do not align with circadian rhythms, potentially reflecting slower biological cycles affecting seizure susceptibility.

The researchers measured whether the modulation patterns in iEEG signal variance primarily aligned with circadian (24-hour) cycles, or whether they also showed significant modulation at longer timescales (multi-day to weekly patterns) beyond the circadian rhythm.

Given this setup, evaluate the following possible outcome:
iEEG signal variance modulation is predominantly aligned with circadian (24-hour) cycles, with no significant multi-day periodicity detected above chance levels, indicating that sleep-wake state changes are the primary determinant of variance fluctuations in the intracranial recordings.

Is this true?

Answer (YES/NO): NO